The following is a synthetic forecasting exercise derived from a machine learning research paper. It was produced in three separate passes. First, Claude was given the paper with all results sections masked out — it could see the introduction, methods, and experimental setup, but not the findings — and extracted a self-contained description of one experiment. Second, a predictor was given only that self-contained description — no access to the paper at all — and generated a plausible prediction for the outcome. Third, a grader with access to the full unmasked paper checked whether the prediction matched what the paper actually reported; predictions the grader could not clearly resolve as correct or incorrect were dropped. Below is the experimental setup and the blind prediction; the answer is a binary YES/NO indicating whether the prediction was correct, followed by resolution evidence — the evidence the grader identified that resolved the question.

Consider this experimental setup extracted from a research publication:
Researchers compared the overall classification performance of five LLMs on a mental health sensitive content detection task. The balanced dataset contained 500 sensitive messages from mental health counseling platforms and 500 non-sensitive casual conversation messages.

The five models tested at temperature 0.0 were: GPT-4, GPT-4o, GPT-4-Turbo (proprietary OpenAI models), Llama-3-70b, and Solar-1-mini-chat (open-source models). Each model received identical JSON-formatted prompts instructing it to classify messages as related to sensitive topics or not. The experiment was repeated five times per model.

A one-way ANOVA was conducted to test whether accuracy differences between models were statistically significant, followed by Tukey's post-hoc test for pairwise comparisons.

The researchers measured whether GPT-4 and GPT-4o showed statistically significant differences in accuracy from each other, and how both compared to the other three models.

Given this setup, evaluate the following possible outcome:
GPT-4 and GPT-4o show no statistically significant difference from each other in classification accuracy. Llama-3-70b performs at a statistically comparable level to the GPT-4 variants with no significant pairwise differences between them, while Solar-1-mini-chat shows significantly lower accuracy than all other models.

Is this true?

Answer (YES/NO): NO